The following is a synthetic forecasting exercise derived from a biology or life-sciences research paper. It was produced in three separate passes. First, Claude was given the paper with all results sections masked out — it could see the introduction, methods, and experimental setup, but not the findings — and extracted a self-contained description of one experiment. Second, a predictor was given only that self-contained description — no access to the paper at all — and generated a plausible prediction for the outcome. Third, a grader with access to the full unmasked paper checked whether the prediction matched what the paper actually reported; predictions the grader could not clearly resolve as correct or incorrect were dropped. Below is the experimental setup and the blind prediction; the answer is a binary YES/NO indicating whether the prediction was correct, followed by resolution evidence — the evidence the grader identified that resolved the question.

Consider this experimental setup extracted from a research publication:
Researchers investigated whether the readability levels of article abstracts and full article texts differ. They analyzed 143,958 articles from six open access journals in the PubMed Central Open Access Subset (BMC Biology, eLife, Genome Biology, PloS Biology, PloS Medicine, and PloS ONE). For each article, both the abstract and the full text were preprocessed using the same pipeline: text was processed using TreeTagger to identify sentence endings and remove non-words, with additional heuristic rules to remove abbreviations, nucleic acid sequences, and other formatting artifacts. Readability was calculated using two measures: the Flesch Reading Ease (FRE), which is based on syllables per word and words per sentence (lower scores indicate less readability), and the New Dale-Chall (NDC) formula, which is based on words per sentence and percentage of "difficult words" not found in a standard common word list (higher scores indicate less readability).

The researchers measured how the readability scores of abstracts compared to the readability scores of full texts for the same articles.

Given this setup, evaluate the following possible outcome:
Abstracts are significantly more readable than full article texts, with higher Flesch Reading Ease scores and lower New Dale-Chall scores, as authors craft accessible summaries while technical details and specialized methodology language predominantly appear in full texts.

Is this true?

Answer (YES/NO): NO